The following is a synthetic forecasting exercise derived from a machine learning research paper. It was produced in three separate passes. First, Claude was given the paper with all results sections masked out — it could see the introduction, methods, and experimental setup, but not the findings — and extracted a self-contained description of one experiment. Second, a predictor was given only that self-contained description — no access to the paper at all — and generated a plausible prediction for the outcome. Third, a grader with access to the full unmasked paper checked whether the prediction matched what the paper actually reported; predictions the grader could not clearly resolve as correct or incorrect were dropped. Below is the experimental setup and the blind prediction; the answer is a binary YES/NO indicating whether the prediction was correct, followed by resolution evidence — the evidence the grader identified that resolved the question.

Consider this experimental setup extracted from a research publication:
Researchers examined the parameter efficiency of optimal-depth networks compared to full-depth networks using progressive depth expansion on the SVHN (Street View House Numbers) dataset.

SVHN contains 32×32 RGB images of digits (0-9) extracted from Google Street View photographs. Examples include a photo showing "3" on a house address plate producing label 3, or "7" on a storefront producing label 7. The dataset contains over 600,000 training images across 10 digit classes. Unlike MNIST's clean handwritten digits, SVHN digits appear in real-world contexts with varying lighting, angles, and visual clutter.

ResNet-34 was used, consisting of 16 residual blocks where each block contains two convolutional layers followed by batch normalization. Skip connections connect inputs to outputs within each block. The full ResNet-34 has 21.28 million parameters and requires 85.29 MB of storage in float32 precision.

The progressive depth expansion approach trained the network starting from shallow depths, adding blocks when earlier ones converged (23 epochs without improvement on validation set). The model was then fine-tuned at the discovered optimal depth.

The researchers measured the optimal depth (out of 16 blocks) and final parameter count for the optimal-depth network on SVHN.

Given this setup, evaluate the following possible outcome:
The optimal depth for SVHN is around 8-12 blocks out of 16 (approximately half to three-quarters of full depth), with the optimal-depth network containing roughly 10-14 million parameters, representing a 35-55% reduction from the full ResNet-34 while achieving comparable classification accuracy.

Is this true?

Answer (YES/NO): NO